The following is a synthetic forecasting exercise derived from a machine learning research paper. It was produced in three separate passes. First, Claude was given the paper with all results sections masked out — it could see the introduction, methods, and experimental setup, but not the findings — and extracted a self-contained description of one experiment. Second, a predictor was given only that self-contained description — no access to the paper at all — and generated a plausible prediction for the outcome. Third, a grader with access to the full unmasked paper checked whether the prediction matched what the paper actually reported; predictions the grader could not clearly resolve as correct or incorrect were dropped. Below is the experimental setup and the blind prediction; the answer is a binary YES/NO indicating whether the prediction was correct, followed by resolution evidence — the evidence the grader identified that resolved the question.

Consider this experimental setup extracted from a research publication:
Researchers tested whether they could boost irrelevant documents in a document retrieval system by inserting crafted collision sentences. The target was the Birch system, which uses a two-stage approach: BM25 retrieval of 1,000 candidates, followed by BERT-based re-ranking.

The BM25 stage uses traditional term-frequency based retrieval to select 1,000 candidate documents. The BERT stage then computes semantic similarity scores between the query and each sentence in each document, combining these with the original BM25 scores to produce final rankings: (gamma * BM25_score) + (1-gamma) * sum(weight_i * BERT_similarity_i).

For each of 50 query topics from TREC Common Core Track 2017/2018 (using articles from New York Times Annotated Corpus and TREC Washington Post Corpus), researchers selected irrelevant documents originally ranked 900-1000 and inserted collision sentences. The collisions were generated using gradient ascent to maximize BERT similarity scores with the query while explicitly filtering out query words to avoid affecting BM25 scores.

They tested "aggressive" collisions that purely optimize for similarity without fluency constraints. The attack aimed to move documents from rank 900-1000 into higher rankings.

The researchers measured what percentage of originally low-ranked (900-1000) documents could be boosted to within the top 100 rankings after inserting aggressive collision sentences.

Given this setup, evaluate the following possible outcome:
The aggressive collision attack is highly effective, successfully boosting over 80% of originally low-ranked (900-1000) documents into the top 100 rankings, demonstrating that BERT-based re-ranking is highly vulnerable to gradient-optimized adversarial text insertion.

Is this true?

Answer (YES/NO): YES